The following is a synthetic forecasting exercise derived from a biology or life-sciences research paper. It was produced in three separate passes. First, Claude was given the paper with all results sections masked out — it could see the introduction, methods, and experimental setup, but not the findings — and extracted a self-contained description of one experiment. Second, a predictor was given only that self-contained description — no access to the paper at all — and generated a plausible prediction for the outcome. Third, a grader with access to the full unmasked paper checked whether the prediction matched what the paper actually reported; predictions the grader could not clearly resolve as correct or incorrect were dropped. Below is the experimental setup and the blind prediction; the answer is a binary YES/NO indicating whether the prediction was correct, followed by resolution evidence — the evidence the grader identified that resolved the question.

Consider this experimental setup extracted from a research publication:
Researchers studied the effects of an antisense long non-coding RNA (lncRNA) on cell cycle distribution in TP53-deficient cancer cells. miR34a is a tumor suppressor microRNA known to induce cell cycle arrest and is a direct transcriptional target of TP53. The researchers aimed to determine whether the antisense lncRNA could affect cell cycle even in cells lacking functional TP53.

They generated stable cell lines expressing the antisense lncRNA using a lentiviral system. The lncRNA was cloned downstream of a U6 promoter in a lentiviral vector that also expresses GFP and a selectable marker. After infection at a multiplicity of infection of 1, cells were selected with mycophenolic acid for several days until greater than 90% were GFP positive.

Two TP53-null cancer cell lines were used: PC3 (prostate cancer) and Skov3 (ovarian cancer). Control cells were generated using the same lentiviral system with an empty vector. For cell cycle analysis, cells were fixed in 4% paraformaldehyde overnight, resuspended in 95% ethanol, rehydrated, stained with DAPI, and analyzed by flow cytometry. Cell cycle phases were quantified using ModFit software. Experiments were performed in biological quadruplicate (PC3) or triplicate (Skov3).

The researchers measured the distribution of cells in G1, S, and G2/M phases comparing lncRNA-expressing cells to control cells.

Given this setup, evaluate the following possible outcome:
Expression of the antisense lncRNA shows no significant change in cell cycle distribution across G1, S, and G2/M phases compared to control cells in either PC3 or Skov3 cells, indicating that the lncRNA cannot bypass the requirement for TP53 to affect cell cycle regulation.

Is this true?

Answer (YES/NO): NO